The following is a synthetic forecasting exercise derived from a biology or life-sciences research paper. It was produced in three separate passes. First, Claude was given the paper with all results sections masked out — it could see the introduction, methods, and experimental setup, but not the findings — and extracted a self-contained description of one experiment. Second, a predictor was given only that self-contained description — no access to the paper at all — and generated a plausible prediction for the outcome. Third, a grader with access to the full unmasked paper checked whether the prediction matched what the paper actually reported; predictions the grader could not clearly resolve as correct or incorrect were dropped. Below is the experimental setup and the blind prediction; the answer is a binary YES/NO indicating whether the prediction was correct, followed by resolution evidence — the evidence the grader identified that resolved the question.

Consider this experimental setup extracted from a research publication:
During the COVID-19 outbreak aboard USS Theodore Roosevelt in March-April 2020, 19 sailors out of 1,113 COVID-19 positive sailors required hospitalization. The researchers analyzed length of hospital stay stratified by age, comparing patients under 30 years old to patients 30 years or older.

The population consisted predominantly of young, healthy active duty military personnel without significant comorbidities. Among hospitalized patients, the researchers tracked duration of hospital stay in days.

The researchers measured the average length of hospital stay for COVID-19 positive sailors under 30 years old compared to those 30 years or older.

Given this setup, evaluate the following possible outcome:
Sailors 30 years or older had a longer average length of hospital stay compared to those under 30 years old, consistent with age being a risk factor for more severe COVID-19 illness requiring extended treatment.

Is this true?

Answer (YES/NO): NO